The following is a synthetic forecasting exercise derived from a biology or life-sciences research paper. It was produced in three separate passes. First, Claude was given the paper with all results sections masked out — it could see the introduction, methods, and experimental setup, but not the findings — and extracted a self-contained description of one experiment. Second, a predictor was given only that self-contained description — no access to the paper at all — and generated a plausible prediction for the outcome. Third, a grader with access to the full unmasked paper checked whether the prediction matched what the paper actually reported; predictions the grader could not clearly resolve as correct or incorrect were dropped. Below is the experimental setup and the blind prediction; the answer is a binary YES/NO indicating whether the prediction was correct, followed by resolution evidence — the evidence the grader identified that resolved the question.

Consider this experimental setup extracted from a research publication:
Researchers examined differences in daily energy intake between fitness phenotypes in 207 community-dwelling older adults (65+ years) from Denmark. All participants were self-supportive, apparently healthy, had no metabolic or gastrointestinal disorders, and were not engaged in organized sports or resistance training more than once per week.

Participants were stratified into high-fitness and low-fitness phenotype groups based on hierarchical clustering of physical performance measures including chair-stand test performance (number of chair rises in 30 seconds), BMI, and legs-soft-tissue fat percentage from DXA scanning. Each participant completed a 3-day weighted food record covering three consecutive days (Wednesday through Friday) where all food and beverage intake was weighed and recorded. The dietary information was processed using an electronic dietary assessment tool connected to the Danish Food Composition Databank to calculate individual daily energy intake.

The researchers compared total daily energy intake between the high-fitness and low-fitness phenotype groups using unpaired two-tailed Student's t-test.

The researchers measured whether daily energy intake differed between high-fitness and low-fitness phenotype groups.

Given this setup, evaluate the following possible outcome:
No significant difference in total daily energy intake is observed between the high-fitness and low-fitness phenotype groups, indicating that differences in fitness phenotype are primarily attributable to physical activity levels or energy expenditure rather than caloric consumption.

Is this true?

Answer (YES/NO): NO